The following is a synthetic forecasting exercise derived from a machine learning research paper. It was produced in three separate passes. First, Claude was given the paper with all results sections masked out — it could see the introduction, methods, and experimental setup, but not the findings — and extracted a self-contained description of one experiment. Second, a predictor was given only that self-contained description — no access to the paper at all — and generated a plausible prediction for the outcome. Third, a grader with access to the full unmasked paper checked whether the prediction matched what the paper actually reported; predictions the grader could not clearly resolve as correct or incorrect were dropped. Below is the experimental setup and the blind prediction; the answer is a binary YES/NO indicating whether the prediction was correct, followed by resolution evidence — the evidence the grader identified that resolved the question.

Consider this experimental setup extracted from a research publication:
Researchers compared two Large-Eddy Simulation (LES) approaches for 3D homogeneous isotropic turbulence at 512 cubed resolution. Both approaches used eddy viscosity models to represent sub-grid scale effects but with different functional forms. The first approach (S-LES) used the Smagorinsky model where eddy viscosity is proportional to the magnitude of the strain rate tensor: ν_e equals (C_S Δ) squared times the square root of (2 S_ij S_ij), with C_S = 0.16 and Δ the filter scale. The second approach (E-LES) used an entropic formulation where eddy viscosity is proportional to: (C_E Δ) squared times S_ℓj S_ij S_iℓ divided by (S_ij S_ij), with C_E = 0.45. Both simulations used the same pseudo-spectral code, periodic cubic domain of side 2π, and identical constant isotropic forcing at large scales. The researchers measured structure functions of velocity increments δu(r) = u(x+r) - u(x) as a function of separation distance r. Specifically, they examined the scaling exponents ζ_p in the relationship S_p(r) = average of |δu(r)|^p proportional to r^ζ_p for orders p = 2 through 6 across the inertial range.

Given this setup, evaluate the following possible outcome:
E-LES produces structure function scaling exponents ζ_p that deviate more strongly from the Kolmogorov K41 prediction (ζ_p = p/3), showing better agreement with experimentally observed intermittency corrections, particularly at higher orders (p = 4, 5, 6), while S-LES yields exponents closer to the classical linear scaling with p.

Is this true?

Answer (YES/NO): NO